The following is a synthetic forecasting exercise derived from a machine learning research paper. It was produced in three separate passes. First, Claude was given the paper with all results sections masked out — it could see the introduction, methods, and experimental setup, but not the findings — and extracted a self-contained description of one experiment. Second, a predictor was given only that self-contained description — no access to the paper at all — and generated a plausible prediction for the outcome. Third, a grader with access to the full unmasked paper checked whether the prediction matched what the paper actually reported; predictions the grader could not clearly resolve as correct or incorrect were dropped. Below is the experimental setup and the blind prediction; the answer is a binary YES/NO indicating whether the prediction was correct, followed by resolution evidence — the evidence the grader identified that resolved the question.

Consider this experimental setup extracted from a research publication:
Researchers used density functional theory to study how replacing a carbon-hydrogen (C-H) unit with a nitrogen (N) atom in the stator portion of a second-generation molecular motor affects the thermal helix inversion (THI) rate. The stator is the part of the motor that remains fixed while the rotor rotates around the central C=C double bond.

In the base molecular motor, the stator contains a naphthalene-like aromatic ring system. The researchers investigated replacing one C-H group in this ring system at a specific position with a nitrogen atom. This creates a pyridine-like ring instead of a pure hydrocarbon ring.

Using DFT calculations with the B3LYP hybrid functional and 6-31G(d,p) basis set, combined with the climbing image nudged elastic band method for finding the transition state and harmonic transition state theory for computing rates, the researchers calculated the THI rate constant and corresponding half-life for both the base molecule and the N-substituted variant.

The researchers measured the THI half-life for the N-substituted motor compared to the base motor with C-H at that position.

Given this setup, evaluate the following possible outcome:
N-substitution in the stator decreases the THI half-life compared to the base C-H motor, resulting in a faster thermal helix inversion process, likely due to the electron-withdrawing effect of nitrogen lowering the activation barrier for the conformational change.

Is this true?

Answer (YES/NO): YES